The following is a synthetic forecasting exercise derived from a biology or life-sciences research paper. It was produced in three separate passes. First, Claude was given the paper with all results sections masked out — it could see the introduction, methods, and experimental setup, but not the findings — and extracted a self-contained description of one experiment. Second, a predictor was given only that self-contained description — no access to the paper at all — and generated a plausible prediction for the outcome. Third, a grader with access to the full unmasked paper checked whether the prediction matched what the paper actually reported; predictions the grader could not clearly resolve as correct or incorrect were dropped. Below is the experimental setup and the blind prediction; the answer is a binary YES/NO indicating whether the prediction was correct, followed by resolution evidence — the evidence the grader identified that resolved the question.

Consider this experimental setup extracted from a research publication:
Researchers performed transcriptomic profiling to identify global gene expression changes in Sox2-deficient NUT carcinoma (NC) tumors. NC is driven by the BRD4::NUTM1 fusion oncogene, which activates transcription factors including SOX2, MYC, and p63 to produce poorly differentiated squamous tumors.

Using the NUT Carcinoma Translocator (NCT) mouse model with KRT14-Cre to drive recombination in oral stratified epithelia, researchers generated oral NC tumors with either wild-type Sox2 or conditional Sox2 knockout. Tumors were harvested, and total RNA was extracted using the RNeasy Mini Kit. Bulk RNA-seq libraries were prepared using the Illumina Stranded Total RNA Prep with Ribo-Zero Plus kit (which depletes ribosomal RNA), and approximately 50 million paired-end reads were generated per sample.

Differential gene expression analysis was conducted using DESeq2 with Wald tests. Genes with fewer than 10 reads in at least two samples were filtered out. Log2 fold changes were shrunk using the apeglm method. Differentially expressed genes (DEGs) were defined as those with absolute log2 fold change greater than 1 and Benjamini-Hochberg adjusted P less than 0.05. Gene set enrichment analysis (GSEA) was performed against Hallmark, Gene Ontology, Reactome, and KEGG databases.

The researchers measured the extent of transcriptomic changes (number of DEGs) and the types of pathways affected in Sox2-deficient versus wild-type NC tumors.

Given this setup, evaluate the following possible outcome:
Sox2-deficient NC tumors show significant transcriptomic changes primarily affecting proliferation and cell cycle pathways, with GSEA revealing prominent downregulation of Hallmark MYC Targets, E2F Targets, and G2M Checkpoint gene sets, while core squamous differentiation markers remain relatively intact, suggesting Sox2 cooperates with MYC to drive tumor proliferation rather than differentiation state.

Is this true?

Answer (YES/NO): NO